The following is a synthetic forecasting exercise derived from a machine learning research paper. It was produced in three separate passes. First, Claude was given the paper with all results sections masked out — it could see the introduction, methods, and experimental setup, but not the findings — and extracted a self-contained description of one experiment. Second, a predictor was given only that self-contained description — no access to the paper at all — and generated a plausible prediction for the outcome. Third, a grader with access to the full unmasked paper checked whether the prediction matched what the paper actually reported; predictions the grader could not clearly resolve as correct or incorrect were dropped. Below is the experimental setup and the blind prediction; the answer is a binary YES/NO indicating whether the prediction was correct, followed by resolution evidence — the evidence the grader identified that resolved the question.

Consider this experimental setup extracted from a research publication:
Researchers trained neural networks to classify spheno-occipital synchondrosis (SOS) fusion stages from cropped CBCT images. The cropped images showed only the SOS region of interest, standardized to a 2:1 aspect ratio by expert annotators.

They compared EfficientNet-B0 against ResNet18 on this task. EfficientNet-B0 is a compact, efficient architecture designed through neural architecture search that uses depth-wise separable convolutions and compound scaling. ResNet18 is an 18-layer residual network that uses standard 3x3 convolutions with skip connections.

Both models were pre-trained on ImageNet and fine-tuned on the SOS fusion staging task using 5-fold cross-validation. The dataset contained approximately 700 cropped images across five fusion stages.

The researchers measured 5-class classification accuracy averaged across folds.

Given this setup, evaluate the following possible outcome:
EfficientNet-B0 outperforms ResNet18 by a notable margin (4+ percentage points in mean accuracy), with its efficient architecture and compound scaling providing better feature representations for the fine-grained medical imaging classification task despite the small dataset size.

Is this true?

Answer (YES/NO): NO